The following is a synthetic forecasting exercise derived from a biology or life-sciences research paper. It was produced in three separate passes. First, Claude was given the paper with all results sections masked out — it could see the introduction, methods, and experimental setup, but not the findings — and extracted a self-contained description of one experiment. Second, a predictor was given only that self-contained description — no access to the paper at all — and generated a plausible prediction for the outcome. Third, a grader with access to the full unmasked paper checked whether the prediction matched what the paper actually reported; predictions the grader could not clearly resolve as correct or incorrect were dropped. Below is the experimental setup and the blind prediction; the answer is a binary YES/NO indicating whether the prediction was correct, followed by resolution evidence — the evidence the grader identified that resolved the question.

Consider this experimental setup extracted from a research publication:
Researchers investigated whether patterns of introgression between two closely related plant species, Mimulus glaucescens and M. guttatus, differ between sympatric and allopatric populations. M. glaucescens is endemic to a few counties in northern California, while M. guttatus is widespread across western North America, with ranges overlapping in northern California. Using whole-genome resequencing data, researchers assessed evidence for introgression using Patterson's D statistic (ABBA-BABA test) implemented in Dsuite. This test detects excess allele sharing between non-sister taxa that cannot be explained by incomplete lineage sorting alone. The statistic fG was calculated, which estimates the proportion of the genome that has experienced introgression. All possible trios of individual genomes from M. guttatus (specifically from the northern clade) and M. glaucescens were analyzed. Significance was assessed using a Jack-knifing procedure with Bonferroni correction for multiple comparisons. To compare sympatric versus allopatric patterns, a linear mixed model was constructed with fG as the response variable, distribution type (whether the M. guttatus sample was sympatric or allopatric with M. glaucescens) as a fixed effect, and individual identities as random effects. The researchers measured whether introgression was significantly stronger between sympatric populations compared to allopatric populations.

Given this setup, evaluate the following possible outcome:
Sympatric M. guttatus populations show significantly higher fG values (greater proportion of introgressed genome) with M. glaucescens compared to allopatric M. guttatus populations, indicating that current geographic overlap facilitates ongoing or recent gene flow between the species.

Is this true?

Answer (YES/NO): YES